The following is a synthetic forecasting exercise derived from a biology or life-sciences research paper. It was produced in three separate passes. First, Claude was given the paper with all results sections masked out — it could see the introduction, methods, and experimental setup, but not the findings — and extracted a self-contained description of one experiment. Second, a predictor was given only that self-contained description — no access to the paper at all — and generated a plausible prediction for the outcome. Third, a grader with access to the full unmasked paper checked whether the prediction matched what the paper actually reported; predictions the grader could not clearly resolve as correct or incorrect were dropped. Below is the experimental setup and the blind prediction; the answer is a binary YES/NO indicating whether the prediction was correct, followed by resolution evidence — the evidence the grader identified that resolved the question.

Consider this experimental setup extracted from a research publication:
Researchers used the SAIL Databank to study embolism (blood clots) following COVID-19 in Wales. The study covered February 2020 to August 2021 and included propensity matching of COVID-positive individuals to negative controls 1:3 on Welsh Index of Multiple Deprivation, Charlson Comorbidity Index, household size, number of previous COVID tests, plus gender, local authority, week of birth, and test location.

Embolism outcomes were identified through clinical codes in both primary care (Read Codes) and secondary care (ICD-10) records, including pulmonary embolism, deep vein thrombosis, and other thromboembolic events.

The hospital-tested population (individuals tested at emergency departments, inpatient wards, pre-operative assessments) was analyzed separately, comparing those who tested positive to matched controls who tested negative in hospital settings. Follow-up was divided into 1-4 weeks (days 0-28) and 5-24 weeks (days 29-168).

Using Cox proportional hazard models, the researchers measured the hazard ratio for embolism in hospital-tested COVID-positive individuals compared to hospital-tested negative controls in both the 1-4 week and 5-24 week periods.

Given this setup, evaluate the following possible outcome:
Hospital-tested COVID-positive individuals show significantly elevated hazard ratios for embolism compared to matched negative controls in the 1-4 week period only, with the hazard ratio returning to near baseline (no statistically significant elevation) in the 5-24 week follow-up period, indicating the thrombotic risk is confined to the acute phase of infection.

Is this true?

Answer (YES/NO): NO